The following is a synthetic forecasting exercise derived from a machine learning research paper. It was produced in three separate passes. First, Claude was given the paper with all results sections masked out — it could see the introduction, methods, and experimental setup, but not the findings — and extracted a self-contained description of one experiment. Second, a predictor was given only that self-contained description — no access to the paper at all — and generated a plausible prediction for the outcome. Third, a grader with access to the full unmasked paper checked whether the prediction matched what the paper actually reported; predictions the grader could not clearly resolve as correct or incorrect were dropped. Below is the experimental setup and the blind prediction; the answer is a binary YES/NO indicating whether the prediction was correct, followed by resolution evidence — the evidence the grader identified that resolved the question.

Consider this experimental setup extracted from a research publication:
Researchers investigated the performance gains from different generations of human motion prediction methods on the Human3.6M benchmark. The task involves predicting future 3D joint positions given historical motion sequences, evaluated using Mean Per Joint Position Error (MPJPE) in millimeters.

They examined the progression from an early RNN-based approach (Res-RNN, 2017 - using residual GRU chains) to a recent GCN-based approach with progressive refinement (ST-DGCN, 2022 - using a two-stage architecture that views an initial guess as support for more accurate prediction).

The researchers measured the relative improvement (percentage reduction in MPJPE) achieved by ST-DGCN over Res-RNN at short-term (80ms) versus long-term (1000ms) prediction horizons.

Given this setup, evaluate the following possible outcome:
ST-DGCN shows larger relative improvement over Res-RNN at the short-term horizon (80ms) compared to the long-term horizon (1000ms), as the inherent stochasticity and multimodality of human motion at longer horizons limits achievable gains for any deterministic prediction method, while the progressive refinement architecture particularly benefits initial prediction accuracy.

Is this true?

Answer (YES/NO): YES